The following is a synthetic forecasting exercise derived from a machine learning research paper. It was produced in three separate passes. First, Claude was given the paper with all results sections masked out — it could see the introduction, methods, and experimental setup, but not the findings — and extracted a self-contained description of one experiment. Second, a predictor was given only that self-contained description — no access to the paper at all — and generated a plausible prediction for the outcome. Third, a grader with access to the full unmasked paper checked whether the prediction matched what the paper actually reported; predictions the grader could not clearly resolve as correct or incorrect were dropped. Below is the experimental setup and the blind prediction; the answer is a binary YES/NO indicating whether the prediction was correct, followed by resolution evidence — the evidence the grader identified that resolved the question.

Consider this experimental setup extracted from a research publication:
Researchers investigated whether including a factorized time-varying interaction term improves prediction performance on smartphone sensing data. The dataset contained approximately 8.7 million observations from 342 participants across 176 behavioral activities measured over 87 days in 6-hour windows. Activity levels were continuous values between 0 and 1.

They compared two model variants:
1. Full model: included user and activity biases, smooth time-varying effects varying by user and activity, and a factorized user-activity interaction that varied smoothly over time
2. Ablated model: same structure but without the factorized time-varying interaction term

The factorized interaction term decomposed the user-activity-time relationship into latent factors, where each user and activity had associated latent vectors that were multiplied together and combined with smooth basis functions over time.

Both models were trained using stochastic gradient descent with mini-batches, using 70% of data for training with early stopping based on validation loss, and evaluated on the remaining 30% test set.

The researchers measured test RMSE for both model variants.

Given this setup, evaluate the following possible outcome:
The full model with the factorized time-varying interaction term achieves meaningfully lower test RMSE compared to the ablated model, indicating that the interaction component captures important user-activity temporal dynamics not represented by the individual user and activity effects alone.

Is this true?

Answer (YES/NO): YES